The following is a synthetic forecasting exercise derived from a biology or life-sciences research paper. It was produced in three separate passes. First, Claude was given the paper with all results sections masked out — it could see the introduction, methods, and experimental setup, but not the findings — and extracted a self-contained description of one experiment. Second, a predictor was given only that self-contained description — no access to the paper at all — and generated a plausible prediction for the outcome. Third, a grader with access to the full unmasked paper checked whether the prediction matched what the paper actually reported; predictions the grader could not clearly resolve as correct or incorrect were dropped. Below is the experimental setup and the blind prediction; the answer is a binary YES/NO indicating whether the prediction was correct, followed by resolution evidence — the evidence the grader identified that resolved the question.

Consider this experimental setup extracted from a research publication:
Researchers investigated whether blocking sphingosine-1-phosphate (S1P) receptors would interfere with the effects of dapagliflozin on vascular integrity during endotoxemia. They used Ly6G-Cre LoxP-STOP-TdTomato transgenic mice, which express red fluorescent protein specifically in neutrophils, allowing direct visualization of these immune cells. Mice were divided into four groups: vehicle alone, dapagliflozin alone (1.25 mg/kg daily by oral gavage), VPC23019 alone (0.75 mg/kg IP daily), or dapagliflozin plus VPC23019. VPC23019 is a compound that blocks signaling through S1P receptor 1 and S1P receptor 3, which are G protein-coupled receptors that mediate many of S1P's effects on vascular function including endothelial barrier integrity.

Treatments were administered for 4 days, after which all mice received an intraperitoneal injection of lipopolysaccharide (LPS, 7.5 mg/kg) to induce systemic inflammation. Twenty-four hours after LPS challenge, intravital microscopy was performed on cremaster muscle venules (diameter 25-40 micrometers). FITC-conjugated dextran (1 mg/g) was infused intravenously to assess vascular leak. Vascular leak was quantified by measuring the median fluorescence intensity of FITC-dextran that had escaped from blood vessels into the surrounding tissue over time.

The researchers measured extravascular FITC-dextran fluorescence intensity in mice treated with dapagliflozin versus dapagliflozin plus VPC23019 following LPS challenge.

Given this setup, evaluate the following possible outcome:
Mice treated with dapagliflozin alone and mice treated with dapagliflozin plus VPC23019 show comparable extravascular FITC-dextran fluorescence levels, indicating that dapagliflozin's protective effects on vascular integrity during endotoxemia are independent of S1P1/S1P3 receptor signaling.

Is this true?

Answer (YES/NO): NO